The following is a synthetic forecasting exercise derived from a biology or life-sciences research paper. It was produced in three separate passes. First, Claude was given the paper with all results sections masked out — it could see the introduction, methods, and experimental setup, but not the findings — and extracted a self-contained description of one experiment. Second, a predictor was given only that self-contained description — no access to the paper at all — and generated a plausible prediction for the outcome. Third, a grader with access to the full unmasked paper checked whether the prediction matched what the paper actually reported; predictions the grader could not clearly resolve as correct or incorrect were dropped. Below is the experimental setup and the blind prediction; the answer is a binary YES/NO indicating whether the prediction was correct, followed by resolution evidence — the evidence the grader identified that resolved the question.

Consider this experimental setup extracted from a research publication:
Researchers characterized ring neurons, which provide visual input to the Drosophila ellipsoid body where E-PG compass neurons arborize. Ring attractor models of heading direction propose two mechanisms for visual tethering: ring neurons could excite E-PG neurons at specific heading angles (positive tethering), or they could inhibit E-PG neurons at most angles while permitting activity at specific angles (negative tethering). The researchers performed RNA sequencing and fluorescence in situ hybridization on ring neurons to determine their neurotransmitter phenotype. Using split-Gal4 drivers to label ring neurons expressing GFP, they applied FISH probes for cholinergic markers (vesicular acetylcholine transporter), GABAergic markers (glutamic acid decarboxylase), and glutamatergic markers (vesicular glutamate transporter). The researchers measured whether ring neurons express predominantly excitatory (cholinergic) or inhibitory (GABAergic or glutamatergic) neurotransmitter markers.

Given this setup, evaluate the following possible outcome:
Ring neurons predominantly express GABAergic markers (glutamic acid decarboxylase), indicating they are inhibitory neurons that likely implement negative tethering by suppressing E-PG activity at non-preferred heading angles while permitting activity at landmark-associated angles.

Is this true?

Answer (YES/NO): YES